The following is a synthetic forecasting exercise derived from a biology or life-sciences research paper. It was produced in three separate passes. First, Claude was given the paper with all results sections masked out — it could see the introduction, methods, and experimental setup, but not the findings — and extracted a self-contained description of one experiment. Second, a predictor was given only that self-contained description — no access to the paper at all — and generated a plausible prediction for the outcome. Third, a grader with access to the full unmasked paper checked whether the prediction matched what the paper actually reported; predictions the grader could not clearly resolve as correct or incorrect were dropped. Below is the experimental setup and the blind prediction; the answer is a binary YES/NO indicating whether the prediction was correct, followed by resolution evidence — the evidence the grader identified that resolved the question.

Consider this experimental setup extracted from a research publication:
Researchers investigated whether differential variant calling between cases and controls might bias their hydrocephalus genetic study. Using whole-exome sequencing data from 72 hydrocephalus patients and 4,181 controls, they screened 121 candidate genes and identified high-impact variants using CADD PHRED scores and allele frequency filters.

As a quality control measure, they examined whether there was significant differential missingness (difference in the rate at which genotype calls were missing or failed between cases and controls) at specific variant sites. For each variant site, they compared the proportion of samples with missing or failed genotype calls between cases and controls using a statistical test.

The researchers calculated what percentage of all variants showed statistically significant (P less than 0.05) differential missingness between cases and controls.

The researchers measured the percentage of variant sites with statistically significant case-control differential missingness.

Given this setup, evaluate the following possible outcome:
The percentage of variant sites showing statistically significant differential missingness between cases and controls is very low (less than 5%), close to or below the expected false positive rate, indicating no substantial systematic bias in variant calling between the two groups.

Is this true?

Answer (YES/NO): YES